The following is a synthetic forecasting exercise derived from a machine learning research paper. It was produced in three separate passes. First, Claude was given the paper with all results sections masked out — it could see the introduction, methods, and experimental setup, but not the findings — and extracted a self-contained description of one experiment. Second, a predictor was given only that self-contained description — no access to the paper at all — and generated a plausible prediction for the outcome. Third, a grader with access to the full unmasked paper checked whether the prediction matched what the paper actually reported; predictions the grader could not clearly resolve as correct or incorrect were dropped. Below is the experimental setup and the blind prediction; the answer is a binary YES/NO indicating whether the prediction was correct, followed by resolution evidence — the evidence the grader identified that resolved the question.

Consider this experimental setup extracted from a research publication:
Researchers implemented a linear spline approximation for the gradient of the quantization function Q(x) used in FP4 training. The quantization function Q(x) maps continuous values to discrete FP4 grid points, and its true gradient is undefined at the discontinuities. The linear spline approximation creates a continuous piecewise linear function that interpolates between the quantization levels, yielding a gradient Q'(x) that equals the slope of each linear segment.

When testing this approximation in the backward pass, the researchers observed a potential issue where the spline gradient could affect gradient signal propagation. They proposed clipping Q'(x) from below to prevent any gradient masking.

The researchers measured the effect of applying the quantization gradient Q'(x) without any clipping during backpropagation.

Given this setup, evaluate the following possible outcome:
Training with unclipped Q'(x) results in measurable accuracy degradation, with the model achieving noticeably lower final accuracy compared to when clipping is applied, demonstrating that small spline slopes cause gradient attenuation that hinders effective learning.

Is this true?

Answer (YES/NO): NO